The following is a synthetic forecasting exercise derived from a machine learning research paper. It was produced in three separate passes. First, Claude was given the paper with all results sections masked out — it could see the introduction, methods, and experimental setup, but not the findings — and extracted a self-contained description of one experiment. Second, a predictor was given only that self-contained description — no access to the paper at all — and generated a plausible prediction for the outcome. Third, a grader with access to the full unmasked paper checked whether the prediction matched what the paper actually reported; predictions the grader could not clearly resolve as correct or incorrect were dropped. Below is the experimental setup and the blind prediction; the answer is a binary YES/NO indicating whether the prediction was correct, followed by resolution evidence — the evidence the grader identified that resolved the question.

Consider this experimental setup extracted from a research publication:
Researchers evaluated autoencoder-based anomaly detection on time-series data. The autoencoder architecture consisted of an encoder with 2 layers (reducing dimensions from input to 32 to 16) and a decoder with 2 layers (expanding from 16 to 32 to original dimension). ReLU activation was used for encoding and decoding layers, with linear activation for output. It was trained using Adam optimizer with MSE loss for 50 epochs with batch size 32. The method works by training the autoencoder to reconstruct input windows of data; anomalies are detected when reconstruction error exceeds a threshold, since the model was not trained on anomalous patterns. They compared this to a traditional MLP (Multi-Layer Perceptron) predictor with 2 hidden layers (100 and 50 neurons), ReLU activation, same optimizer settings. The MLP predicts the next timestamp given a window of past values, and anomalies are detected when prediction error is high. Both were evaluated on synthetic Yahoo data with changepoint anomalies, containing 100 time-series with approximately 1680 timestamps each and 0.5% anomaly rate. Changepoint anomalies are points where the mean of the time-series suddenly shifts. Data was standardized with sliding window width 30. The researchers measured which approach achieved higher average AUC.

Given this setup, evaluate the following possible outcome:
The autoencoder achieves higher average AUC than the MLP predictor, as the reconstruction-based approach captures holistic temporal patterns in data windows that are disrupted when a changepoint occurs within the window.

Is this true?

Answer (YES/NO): YES